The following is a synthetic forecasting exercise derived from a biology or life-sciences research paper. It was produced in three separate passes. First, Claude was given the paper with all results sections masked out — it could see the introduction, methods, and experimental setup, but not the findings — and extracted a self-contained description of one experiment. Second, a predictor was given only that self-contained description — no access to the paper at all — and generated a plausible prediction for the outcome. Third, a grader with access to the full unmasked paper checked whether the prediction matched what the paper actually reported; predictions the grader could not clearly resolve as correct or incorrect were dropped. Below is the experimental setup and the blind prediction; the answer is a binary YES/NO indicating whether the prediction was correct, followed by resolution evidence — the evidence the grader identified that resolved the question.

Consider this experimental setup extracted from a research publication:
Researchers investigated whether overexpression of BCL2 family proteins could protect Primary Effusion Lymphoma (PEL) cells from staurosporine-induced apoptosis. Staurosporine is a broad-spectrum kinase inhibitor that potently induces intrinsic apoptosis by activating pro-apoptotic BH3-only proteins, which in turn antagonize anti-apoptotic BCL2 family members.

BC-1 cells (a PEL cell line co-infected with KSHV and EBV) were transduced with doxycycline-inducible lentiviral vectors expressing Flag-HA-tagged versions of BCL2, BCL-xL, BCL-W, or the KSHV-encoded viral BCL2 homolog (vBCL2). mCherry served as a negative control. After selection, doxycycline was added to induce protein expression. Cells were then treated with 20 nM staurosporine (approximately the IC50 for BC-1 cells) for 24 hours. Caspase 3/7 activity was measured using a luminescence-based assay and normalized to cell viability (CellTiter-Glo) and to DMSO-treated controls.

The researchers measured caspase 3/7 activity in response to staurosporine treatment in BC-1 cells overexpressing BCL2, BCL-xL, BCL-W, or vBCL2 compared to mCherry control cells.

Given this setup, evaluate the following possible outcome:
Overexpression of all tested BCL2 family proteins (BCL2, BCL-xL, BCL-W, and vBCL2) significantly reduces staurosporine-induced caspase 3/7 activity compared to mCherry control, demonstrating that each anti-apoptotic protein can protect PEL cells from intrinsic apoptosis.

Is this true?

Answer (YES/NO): NO